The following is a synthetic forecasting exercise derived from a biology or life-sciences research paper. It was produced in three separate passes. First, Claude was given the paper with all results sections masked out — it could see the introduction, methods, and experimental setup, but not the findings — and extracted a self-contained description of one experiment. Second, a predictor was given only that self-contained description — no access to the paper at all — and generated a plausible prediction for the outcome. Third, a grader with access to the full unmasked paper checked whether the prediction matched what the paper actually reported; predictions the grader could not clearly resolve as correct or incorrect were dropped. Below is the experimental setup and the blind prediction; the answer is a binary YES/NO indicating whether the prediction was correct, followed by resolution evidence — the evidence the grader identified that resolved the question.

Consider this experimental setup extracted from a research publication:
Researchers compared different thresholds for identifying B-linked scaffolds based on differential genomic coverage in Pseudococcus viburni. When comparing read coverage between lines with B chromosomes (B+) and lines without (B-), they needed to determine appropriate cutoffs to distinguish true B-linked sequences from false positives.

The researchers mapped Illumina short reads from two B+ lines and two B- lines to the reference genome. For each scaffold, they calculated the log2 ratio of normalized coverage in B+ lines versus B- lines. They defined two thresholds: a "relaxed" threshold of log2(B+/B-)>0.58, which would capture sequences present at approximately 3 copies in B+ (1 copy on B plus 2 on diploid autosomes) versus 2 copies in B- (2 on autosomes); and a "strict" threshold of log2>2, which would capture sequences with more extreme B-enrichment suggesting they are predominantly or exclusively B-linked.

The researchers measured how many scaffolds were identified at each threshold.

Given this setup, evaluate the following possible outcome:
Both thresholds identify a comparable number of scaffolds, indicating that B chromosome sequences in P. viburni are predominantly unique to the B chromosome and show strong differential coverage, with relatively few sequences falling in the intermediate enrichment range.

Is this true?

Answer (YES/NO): NO